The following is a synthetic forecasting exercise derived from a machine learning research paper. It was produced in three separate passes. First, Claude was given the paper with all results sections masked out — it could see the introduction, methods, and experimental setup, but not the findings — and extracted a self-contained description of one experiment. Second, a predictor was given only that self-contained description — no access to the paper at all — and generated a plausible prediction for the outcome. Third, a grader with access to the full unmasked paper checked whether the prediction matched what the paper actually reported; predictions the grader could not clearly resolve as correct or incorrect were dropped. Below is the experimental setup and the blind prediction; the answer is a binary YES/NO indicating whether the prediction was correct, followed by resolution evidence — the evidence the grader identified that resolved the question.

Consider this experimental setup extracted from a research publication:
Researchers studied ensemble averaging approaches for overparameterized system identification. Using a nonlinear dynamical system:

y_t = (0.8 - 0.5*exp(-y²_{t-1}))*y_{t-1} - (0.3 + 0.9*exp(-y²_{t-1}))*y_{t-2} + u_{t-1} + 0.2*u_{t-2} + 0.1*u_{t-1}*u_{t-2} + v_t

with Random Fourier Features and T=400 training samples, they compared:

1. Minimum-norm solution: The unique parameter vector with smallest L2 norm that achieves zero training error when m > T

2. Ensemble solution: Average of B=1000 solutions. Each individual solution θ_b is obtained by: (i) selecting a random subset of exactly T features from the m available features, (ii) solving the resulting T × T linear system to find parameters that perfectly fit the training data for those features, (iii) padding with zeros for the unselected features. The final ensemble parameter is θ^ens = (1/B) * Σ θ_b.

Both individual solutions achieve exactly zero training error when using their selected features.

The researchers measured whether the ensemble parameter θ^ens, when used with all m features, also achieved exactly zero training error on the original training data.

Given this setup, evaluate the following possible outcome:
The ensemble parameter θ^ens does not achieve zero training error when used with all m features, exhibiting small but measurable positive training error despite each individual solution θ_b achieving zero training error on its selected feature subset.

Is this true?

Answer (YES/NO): NO